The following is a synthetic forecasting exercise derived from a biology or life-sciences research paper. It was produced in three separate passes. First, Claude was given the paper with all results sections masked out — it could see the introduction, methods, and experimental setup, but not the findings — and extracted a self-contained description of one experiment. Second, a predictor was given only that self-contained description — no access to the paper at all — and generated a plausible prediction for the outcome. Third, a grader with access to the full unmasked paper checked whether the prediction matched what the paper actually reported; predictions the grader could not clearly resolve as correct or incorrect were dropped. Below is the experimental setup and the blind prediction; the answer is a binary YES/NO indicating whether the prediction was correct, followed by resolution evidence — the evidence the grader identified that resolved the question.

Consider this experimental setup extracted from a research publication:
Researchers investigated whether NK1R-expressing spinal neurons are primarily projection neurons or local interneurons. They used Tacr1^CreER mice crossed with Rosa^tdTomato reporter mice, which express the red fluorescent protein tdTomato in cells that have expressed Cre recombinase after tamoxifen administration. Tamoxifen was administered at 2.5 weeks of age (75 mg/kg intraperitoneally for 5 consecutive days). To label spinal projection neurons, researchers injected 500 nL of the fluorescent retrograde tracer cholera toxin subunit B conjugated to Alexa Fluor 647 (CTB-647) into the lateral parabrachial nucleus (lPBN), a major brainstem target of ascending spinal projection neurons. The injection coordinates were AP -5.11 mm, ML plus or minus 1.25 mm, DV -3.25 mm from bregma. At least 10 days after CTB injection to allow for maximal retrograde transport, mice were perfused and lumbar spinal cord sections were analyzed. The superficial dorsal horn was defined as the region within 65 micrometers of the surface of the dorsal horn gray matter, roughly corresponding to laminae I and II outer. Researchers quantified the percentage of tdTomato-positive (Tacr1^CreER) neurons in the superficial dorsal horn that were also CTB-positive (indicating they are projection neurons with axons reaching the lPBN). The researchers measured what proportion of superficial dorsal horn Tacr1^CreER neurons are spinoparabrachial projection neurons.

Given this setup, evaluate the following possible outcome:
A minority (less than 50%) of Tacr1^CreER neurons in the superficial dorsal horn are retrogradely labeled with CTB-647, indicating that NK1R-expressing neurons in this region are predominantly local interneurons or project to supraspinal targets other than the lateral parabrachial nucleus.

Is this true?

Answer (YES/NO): YES